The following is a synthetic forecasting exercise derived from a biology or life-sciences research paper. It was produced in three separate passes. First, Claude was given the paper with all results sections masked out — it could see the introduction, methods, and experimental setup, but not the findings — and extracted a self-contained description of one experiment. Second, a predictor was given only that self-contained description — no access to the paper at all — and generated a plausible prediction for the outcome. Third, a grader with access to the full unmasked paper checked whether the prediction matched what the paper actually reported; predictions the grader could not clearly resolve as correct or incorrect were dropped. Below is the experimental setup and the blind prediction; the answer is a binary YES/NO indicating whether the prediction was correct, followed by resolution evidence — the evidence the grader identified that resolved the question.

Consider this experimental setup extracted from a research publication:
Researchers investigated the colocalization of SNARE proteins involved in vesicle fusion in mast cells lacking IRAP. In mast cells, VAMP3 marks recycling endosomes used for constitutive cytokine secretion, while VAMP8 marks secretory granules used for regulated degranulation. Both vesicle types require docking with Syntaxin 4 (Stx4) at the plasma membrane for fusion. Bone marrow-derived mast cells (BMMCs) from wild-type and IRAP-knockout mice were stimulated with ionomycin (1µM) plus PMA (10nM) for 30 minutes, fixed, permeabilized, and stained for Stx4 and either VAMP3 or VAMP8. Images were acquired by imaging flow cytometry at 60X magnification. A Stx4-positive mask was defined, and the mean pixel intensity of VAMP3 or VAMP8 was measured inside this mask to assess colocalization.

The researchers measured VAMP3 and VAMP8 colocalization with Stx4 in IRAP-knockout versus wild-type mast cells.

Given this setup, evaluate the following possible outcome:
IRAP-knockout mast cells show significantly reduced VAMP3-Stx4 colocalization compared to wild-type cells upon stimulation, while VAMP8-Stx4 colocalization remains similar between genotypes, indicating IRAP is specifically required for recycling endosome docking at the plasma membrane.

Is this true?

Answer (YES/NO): NO